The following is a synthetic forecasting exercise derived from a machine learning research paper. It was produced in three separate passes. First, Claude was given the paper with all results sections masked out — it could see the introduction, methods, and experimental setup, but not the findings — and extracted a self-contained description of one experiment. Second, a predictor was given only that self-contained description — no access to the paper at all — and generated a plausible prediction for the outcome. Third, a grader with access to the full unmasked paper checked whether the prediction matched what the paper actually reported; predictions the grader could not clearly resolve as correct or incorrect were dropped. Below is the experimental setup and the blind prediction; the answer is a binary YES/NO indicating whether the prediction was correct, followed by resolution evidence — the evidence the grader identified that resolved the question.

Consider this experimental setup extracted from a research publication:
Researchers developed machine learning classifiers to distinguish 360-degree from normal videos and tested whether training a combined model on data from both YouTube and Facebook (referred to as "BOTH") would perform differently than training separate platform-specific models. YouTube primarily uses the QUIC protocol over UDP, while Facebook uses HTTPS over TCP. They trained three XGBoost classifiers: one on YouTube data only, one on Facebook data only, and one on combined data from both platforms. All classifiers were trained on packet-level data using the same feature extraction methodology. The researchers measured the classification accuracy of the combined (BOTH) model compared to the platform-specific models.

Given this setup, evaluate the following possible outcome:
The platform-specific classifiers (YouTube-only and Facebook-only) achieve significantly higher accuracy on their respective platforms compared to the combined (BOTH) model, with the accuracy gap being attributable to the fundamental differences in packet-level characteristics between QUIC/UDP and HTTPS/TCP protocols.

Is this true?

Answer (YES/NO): NO